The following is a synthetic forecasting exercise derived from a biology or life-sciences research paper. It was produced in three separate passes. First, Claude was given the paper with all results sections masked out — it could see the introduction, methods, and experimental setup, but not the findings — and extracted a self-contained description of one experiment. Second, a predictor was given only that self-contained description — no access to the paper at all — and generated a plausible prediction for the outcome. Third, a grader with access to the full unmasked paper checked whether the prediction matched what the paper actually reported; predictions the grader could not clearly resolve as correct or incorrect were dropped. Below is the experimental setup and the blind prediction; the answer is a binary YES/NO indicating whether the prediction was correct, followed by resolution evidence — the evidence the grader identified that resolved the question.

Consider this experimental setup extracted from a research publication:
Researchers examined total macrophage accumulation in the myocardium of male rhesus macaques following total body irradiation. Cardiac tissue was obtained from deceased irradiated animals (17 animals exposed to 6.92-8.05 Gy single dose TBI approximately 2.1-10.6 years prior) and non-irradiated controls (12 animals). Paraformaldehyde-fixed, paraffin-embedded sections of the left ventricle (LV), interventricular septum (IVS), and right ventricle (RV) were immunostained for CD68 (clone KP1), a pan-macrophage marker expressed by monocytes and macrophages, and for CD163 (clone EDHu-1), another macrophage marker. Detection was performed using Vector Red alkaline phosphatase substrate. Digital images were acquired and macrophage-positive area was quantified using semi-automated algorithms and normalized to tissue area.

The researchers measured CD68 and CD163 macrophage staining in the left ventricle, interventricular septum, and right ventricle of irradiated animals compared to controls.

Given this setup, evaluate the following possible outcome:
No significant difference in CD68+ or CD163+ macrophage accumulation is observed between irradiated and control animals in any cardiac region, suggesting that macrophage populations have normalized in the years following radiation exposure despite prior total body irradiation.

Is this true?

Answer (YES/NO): NO